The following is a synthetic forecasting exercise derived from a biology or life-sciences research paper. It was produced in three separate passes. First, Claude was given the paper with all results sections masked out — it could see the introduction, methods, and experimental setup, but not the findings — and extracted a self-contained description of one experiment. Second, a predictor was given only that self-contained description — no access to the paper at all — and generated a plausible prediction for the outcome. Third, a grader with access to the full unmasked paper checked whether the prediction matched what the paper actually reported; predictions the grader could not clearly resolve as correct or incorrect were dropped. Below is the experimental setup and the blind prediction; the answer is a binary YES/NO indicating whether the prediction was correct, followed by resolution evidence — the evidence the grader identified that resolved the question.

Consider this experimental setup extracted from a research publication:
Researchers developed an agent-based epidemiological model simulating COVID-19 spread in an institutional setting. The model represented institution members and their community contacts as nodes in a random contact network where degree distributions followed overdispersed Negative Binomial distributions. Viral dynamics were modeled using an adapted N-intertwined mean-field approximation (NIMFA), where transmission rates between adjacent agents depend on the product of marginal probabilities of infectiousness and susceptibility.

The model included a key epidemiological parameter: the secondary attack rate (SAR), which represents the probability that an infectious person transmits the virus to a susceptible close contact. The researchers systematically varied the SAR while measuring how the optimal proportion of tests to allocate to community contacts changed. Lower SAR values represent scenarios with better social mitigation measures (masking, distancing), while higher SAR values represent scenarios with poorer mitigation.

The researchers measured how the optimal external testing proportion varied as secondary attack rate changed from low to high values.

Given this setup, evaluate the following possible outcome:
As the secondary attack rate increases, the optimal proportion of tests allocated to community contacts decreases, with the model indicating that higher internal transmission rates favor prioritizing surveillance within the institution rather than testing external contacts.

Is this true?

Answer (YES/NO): YES